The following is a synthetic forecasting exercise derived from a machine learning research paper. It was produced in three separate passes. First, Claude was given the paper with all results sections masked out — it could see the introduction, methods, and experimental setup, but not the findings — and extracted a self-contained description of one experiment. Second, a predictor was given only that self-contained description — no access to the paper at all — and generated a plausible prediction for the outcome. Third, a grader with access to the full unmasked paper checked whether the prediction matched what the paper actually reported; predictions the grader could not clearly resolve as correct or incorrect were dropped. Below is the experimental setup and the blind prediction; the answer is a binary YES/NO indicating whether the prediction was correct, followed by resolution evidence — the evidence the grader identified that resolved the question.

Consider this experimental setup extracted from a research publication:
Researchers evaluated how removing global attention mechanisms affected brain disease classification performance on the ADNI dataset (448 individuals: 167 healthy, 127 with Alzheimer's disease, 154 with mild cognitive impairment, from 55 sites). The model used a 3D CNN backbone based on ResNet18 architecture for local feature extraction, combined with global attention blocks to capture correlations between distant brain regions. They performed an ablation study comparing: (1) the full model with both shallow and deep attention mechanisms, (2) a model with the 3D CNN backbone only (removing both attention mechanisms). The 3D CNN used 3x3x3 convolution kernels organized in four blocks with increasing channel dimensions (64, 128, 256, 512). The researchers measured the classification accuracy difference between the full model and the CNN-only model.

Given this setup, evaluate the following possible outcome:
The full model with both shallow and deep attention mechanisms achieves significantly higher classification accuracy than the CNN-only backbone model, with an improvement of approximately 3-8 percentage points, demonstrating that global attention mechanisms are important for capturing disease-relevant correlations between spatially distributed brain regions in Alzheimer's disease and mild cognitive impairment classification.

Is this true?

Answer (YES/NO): YES